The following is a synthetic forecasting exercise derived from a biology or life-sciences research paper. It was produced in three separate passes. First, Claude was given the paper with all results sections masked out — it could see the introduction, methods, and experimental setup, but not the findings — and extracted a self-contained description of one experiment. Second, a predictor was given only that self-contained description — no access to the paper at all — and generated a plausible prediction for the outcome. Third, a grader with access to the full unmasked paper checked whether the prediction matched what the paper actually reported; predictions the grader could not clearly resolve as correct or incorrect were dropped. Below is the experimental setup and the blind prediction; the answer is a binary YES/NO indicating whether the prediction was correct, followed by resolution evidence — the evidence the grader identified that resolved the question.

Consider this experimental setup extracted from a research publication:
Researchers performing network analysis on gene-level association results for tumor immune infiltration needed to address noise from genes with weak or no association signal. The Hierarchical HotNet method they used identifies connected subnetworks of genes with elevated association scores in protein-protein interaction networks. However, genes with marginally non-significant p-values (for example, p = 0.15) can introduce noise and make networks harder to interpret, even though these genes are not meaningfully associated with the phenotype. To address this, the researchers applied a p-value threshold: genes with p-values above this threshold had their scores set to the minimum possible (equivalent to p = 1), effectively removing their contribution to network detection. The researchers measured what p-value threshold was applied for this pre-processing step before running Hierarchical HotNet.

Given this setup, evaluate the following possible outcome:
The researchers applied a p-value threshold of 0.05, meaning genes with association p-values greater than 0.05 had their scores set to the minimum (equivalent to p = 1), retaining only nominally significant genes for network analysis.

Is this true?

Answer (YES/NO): NO